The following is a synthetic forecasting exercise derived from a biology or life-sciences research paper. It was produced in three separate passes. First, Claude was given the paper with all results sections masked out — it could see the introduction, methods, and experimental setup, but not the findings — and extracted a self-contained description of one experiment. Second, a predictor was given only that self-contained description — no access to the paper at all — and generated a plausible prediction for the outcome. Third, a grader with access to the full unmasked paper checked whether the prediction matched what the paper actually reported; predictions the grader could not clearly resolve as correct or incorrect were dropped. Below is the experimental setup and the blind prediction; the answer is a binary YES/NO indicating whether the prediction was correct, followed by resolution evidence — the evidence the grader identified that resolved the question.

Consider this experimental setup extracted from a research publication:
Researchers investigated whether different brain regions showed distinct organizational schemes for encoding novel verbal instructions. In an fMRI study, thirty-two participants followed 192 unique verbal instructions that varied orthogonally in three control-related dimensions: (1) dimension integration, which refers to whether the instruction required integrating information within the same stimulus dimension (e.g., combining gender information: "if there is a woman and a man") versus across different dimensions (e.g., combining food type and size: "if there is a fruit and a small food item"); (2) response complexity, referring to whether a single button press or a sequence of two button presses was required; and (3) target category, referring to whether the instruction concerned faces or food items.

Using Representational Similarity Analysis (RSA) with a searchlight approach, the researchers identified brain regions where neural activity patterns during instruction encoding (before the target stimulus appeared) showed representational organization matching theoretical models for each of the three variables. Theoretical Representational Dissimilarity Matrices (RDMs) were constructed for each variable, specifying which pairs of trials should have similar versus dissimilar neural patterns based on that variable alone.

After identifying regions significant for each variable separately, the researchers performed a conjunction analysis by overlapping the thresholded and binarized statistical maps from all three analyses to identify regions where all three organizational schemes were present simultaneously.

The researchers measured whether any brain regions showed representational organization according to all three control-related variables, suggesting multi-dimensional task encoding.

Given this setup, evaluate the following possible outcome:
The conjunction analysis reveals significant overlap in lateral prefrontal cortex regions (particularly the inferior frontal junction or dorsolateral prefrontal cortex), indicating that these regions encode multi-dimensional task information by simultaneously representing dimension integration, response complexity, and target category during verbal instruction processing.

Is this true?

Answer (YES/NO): YES